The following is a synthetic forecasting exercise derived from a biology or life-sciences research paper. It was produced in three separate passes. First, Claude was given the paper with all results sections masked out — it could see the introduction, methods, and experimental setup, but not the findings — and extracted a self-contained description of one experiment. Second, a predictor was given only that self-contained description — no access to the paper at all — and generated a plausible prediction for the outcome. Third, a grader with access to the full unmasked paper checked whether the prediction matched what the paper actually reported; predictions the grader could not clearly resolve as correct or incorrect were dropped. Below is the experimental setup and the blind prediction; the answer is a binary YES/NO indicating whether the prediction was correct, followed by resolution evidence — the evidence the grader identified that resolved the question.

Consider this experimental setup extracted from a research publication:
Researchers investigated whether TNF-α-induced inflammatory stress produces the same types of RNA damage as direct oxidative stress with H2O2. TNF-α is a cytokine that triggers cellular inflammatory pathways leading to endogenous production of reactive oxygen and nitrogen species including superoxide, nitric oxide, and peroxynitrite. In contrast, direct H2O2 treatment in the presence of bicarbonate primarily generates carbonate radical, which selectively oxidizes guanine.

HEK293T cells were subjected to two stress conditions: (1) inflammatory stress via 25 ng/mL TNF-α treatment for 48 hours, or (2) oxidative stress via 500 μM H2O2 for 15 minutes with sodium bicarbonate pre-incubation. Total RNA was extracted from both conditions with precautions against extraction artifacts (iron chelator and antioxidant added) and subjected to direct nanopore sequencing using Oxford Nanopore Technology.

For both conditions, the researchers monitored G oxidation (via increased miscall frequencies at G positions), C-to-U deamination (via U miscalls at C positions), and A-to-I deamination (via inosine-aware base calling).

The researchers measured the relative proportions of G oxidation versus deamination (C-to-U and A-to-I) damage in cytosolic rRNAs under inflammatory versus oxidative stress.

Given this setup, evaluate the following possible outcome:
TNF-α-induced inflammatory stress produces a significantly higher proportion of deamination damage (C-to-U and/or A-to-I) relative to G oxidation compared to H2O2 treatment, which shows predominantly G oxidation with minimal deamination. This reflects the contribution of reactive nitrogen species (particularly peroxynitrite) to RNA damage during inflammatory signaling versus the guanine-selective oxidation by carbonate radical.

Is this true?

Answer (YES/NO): YES